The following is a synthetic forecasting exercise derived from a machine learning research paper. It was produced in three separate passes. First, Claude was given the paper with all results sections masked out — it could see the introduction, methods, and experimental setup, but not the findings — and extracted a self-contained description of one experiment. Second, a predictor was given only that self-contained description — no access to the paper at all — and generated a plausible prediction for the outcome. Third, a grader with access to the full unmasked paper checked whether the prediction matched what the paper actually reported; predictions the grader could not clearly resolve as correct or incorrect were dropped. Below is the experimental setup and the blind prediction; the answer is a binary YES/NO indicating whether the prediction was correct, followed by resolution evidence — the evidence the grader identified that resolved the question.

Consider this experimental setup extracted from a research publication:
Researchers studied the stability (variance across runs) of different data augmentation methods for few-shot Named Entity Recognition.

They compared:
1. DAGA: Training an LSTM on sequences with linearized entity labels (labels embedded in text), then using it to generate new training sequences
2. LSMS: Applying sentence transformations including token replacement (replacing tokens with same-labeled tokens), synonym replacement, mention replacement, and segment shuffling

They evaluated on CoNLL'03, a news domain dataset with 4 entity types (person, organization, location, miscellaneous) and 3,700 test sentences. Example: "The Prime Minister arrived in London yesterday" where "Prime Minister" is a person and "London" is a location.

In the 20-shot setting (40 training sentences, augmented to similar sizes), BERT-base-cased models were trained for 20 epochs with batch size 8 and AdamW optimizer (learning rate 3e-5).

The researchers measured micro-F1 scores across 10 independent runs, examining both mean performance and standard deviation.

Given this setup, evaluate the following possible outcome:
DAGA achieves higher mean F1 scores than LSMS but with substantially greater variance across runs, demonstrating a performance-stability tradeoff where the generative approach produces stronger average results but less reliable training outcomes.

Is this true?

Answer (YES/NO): NO